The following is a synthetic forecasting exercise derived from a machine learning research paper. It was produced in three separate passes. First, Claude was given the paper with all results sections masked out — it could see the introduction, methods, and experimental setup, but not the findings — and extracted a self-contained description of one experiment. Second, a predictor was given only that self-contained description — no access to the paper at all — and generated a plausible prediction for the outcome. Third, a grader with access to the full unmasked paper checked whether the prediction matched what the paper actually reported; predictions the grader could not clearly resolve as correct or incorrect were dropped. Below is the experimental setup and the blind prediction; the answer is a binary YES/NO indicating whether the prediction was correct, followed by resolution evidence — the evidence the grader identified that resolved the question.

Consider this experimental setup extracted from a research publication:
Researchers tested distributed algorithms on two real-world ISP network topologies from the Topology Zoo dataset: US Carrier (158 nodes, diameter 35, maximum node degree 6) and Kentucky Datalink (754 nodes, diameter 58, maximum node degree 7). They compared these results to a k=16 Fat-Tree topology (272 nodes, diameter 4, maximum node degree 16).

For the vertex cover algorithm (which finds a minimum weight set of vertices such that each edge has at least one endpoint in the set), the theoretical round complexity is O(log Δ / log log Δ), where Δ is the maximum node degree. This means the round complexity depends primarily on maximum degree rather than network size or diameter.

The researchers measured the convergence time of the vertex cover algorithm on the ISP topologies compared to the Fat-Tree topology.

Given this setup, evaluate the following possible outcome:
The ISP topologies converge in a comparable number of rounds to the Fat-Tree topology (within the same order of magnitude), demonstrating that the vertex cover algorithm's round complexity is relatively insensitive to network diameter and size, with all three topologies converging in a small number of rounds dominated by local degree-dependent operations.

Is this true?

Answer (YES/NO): YES